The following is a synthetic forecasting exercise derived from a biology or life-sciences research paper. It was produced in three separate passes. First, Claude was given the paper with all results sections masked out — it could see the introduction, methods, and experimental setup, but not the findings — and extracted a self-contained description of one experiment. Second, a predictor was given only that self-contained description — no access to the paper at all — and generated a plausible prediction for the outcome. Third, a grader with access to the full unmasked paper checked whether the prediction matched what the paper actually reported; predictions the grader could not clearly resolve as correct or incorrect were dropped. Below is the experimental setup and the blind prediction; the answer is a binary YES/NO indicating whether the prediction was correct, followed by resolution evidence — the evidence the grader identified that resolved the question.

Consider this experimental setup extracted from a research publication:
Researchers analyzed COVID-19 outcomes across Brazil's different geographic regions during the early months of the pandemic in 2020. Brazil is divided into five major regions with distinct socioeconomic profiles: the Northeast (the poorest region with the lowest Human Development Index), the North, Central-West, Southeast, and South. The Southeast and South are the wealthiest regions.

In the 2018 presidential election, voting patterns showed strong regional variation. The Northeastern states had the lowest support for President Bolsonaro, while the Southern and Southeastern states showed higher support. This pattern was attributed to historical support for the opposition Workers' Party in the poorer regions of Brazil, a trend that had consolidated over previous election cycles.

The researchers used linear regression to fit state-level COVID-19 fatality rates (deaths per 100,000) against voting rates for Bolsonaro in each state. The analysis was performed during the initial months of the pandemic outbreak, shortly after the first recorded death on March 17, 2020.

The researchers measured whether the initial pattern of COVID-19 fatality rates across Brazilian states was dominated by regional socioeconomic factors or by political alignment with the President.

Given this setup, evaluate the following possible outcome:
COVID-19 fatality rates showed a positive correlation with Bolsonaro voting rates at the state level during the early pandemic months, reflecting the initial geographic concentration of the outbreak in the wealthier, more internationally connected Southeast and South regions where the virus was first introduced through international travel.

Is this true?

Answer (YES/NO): NO